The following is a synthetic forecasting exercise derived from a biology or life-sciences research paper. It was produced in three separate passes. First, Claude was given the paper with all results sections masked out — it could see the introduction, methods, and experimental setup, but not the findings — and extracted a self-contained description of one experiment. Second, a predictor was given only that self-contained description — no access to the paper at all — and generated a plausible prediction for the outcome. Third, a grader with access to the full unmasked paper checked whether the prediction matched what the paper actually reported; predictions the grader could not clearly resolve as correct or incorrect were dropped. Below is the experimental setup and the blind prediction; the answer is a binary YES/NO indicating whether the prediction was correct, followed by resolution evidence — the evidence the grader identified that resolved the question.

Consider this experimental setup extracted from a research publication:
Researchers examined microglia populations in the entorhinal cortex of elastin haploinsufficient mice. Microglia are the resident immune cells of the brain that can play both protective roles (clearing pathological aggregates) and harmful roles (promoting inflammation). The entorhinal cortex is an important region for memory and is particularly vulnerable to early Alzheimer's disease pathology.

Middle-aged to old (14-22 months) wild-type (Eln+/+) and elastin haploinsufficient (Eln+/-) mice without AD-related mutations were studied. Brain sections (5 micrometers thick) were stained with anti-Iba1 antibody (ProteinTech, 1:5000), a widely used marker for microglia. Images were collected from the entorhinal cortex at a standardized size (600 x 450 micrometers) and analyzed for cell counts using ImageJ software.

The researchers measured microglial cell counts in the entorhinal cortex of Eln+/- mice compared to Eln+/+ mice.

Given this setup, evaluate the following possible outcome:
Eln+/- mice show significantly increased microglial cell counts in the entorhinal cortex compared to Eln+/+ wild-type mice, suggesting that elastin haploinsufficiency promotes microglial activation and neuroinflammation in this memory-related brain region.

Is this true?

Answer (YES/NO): YES